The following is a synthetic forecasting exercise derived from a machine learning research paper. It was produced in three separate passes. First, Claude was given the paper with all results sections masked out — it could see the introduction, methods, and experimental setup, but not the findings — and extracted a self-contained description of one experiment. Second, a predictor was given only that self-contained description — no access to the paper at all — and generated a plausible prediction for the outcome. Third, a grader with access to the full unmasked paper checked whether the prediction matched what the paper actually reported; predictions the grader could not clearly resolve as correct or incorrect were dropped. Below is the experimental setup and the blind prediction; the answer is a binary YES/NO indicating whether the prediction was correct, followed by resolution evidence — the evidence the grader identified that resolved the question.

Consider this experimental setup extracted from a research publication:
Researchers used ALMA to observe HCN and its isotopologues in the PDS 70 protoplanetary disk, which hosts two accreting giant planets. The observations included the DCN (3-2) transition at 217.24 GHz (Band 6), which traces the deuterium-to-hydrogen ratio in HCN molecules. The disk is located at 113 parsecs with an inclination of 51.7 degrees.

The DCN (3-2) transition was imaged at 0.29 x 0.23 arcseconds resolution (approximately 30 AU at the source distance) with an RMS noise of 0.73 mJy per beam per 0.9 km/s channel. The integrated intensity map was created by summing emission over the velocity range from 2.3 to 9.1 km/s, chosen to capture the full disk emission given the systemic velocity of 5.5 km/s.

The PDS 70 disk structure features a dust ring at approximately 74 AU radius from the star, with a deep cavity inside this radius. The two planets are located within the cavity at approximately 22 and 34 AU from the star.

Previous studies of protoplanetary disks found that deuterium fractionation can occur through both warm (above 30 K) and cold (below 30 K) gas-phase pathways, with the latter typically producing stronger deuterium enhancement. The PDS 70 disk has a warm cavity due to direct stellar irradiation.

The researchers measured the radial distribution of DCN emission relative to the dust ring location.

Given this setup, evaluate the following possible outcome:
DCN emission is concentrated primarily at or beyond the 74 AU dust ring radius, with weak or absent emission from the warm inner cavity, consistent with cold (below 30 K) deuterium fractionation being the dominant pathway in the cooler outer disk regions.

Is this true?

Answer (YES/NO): NO